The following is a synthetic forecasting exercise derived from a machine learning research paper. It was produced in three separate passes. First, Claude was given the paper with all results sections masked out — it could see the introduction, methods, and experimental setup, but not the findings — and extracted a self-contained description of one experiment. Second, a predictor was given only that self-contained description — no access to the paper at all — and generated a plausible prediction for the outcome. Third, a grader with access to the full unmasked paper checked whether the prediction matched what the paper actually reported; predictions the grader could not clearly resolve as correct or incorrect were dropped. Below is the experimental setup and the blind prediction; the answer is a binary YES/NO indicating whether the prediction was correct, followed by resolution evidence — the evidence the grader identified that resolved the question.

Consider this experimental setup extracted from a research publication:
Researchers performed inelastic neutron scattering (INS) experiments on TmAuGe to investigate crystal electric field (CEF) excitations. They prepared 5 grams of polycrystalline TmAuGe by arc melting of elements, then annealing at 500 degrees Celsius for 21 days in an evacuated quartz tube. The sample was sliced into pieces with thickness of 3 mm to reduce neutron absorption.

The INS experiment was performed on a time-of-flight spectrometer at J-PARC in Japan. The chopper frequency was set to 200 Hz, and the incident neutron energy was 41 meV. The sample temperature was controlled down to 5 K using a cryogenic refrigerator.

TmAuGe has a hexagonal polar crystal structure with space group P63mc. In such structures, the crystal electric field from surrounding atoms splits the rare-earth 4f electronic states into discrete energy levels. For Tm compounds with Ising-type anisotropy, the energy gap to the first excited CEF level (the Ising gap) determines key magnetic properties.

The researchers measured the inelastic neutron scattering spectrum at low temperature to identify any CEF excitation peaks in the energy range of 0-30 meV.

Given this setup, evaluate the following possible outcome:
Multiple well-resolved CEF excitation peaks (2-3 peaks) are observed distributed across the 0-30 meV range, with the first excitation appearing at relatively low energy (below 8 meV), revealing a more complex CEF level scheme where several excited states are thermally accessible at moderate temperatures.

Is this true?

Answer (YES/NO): NO